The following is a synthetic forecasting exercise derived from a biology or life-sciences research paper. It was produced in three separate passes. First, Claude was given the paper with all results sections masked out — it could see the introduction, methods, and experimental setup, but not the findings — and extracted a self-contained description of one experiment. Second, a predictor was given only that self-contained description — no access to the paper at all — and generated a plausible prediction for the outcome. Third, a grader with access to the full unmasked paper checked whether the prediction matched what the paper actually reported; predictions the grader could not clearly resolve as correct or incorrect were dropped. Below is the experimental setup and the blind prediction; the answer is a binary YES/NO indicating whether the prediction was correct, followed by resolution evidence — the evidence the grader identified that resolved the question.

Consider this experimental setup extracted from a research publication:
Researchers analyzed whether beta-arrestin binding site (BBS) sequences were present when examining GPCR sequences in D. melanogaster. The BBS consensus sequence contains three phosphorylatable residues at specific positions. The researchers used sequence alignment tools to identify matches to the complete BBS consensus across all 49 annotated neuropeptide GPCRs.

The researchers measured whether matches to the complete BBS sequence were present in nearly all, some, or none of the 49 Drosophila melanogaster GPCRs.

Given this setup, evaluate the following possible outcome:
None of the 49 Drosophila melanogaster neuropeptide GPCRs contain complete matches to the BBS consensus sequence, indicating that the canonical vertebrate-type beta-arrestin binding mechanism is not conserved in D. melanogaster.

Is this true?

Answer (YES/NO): NO